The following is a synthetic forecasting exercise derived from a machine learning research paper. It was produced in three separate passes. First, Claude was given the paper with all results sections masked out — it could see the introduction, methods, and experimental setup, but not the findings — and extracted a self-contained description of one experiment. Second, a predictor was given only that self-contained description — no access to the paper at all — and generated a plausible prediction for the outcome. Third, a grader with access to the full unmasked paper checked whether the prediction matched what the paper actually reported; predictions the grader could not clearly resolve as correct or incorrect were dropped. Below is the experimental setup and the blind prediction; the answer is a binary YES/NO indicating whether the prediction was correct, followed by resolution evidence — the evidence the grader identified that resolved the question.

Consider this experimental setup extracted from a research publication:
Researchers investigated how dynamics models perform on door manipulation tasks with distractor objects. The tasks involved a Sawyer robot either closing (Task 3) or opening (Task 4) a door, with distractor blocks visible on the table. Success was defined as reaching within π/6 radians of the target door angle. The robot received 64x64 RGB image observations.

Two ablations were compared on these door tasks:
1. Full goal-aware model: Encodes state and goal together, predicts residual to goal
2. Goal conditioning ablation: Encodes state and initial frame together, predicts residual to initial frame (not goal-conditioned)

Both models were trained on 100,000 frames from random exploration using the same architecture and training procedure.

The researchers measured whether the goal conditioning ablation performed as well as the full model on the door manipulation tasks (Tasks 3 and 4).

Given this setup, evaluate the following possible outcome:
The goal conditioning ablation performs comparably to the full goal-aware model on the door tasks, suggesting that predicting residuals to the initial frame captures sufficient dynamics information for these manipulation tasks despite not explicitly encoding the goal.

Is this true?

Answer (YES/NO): YES